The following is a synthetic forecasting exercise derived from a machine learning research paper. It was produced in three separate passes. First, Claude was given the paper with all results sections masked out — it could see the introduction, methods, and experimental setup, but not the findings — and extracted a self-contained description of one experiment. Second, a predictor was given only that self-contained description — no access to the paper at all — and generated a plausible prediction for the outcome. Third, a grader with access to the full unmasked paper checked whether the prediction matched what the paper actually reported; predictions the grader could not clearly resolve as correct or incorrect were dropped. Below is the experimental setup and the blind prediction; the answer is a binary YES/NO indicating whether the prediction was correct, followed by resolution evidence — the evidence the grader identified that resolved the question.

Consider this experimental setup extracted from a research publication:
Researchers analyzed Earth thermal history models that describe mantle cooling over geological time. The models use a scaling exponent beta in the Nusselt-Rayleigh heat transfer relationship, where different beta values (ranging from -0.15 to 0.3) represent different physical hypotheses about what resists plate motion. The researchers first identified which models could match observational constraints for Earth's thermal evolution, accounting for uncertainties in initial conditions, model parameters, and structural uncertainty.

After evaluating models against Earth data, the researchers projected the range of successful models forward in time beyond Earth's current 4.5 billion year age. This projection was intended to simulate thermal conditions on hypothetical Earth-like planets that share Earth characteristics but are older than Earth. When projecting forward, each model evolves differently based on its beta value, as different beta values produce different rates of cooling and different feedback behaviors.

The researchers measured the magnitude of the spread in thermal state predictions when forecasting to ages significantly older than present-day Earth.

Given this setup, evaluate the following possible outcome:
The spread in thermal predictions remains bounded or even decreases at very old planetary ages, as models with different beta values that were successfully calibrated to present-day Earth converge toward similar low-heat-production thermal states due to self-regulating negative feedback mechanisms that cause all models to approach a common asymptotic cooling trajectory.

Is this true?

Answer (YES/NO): NO